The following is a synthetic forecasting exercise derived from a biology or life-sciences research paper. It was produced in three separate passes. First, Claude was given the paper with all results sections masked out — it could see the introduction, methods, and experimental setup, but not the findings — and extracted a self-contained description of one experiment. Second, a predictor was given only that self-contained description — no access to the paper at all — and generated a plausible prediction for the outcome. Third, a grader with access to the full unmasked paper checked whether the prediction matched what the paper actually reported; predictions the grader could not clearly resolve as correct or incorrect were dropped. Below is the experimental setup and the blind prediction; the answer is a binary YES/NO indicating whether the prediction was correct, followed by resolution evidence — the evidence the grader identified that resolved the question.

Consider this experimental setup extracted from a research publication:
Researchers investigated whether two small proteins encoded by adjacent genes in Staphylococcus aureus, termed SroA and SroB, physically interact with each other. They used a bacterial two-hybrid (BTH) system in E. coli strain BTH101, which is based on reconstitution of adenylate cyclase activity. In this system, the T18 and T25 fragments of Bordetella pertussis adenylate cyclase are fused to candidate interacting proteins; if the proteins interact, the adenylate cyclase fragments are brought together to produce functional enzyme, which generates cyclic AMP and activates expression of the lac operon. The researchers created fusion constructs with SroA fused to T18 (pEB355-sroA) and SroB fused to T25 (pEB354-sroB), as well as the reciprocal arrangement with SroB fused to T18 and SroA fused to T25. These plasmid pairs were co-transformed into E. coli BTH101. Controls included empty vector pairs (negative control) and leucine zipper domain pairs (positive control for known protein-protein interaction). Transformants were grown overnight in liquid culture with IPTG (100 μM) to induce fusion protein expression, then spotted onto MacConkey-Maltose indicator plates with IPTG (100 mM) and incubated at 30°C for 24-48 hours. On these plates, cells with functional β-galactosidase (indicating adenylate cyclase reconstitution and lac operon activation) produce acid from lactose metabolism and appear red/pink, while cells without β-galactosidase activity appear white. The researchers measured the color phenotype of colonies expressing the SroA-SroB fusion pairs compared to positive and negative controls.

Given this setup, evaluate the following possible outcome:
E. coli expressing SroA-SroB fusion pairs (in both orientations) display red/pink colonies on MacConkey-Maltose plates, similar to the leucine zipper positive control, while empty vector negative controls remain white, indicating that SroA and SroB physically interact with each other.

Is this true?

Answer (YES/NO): YES